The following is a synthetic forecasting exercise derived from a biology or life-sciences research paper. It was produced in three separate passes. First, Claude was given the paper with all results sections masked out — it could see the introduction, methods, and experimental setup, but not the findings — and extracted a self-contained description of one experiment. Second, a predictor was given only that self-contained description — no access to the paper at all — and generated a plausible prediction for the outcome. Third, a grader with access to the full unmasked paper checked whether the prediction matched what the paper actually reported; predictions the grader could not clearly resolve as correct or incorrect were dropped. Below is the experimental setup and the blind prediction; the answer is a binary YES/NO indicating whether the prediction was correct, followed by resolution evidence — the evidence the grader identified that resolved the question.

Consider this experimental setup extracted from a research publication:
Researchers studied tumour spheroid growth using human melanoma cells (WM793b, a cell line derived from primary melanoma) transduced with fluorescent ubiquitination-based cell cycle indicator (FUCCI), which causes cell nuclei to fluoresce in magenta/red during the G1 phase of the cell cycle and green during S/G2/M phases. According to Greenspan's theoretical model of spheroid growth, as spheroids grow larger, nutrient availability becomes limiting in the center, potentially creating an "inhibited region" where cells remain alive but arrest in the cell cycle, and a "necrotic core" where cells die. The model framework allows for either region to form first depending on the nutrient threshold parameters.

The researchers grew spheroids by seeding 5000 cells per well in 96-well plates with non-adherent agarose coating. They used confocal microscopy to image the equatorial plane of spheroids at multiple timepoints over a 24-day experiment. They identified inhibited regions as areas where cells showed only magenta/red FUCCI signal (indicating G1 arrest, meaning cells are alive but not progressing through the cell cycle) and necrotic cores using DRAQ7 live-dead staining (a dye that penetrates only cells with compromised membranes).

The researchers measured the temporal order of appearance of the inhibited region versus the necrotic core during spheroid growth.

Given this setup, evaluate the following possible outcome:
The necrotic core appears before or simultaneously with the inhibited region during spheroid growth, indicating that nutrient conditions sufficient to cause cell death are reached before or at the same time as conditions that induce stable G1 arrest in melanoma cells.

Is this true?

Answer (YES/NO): NO